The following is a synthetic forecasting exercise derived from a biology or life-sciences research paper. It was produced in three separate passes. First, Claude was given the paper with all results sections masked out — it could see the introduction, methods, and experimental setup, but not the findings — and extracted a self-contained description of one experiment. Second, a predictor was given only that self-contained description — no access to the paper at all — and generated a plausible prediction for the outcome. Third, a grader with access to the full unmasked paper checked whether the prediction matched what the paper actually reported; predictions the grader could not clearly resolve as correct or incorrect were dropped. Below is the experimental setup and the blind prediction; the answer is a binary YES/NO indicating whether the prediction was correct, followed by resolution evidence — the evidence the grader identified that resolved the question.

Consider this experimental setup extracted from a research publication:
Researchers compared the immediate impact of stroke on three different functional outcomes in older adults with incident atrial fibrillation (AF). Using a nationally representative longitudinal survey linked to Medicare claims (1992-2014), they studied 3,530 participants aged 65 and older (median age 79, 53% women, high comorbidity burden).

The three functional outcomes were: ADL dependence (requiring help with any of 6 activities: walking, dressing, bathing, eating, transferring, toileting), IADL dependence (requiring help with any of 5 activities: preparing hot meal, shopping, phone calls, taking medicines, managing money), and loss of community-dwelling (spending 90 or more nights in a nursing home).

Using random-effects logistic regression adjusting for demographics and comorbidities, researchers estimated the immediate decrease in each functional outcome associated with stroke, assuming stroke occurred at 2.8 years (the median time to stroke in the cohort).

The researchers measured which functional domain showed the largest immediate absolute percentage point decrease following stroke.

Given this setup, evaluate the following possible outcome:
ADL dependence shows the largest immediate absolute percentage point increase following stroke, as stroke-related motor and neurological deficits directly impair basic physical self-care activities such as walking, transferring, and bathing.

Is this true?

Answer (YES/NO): YES